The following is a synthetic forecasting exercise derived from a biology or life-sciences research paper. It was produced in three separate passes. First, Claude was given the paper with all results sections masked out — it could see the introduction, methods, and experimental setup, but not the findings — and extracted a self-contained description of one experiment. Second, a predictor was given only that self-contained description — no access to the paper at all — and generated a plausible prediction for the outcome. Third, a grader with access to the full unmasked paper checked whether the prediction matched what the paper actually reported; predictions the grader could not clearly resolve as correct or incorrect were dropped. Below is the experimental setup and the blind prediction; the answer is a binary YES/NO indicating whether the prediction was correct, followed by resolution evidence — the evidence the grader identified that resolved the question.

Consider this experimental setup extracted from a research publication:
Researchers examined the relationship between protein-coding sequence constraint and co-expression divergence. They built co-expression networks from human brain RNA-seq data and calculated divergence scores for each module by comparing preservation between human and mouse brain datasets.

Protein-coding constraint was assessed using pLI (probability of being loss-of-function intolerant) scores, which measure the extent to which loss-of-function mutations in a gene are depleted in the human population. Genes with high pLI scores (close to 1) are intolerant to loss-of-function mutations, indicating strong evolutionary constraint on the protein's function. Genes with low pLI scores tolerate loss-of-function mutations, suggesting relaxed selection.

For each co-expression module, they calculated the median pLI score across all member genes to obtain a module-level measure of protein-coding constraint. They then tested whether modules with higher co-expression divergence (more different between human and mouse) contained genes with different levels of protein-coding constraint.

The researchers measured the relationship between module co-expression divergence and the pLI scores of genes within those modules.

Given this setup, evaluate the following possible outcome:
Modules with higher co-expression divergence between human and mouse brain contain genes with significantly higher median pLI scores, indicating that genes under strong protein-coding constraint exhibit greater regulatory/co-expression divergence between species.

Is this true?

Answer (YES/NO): NO